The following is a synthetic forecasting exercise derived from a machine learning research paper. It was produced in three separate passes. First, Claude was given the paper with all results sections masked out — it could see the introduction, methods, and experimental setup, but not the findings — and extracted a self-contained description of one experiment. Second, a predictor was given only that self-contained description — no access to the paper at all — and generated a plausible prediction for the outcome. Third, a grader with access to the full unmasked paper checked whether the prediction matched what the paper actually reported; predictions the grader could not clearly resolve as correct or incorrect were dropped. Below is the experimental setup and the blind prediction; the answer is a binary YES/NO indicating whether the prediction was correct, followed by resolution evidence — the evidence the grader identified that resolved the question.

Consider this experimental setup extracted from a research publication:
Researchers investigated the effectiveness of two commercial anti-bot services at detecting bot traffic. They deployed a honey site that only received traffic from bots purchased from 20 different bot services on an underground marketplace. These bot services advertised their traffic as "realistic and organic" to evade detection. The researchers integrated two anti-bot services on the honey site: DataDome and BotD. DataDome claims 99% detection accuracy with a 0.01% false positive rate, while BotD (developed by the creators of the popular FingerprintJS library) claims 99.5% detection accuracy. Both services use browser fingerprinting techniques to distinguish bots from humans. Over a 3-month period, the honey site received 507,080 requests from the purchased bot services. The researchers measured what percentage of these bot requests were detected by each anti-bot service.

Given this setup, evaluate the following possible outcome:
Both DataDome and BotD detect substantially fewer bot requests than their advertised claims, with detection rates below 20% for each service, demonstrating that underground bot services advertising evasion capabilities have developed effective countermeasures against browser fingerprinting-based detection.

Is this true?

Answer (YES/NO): NO